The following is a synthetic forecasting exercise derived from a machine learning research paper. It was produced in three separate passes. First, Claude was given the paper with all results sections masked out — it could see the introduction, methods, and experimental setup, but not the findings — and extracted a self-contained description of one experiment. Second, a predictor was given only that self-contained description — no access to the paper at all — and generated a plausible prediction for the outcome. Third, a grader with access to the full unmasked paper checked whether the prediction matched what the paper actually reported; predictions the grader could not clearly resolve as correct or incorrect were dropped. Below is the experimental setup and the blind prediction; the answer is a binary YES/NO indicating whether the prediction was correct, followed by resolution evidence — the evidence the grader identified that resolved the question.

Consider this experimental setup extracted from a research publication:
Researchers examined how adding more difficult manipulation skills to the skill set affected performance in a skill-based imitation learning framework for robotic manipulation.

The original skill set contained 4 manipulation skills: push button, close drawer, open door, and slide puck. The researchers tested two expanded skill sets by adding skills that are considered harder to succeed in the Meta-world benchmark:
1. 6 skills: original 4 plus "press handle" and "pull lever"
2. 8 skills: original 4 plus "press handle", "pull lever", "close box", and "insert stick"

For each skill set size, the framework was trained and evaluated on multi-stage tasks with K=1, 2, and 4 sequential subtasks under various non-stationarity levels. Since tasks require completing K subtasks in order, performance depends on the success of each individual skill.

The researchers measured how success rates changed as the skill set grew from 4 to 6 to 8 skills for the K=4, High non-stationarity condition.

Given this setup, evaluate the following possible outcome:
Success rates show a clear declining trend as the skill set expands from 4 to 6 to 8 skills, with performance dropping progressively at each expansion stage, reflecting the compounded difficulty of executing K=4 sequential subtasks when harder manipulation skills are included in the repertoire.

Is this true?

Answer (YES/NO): YES